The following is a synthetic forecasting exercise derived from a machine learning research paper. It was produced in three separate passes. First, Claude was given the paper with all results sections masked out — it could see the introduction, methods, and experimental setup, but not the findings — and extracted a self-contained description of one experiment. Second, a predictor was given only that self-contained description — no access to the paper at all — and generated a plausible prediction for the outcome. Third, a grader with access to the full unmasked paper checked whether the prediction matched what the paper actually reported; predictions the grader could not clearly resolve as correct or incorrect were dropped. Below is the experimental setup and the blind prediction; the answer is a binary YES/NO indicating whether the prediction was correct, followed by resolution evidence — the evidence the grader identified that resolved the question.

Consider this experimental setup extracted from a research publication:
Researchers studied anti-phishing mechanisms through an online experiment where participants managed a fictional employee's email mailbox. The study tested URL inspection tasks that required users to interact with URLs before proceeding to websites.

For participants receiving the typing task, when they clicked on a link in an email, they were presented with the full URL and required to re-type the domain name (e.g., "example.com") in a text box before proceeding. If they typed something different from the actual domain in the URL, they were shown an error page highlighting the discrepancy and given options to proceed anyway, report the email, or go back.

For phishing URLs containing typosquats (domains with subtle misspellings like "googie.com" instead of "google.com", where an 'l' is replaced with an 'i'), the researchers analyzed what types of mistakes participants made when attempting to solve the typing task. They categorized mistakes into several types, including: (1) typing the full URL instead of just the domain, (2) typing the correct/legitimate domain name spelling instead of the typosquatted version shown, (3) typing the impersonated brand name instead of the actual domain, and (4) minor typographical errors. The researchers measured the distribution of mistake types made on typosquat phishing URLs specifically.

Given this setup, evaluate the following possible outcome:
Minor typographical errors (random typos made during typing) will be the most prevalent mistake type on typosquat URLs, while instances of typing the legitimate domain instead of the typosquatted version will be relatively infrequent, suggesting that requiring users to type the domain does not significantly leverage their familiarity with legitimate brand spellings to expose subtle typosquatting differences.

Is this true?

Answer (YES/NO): NO